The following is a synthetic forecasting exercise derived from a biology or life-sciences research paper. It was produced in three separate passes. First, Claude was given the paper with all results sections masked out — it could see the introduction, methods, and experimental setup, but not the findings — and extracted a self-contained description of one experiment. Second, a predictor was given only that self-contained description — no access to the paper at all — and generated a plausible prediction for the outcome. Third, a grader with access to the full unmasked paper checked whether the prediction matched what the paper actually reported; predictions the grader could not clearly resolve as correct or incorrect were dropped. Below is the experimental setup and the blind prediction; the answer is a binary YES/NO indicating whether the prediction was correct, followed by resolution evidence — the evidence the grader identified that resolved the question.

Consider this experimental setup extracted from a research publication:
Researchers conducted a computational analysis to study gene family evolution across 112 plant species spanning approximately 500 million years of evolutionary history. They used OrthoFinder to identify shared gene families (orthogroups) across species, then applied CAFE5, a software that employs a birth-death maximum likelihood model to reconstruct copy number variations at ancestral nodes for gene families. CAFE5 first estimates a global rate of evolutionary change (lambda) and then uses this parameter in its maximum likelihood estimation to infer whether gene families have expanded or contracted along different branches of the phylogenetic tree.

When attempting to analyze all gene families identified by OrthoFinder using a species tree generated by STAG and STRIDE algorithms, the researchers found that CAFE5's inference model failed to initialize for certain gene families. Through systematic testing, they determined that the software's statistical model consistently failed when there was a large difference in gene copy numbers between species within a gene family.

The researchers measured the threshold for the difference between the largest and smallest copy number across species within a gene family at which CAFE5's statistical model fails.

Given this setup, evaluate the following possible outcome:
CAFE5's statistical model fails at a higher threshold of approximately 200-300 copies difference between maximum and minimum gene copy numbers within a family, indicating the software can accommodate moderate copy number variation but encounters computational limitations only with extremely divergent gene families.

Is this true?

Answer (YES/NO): NO